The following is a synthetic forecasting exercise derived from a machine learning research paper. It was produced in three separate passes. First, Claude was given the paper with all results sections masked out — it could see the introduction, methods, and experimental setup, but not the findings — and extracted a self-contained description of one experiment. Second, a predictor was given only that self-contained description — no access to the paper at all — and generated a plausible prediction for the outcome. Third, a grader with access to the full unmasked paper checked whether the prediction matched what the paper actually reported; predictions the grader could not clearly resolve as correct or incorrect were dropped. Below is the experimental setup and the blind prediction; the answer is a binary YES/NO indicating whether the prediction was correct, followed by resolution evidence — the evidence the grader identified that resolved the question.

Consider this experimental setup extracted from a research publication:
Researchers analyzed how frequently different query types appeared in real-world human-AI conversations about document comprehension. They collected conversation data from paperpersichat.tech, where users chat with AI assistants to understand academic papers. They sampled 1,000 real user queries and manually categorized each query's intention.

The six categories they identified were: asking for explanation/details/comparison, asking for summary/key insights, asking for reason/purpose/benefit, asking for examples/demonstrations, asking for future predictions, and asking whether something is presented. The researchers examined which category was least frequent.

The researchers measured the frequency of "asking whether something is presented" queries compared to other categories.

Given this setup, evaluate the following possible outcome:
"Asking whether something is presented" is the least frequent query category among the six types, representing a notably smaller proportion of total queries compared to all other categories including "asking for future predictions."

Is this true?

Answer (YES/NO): YES